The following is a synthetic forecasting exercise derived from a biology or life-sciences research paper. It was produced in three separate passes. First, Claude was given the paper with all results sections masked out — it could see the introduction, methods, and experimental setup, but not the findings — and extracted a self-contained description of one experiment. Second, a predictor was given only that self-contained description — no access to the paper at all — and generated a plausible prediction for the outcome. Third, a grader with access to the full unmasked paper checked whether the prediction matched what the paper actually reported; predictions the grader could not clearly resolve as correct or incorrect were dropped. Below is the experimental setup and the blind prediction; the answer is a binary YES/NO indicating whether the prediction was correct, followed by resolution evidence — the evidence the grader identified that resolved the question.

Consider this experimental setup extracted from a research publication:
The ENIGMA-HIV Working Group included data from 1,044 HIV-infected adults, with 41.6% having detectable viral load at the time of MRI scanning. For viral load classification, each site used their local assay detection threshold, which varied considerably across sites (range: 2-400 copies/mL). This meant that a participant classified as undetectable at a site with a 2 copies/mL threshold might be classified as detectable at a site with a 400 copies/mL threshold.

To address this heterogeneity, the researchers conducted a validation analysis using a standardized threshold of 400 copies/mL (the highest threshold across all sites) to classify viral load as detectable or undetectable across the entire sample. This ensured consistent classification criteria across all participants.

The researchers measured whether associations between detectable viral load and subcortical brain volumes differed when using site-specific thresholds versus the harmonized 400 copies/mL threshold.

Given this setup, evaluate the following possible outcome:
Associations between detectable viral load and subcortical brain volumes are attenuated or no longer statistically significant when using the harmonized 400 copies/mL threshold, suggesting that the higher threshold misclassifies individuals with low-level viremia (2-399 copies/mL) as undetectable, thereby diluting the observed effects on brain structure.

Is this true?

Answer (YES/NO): NO